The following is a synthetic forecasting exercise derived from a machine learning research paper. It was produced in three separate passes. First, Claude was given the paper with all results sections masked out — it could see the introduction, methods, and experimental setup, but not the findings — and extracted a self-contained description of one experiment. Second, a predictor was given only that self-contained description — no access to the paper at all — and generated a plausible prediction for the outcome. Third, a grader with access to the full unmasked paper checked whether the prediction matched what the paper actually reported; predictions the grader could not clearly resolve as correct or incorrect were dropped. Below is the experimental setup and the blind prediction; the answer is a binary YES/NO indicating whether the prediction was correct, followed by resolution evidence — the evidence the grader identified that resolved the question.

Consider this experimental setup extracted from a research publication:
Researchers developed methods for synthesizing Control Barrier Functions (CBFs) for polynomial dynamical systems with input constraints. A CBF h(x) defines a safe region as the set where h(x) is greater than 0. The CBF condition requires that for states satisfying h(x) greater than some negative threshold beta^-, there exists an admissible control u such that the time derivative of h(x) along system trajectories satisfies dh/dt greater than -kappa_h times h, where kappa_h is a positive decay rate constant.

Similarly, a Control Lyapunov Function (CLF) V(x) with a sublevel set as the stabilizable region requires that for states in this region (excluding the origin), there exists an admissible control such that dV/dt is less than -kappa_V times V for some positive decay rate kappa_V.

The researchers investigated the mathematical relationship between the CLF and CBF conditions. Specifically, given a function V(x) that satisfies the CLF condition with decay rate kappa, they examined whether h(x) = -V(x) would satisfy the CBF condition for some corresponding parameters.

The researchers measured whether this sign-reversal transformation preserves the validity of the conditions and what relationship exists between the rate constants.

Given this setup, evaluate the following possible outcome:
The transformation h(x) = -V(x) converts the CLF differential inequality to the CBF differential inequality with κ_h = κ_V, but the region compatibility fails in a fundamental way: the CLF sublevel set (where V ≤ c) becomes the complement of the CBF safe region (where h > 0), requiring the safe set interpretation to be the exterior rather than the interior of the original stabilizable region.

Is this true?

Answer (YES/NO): NO